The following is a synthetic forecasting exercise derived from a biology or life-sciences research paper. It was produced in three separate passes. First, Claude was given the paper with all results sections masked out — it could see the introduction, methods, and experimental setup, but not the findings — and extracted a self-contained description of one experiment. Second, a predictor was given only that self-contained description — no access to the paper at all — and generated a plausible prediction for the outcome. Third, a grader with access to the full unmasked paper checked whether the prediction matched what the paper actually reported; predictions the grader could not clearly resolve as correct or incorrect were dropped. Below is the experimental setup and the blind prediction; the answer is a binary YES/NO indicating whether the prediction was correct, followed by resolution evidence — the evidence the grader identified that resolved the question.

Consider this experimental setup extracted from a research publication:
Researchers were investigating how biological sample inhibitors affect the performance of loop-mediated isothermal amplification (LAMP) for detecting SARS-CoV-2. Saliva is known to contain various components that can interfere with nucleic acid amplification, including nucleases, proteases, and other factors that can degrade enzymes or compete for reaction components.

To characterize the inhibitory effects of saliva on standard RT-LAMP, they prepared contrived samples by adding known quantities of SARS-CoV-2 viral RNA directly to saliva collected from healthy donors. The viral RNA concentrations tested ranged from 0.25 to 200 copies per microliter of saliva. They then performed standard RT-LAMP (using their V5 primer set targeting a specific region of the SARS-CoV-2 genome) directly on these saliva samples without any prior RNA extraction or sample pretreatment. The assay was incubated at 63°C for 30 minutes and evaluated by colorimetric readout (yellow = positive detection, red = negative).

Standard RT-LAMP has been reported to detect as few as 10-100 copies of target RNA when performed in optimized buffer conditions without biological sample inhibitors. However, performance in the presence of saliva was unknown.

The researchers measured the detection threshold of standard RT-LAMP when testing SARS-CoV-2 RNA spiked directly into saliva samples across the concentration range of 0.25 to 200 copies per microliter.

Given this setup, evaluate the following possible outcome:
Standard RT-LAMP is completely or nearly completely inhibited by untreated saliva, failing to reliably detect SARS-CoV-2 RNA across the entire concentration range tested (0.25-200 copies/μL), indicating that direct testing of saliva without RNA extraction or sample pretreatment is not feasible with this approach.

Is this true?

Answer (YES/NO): YES